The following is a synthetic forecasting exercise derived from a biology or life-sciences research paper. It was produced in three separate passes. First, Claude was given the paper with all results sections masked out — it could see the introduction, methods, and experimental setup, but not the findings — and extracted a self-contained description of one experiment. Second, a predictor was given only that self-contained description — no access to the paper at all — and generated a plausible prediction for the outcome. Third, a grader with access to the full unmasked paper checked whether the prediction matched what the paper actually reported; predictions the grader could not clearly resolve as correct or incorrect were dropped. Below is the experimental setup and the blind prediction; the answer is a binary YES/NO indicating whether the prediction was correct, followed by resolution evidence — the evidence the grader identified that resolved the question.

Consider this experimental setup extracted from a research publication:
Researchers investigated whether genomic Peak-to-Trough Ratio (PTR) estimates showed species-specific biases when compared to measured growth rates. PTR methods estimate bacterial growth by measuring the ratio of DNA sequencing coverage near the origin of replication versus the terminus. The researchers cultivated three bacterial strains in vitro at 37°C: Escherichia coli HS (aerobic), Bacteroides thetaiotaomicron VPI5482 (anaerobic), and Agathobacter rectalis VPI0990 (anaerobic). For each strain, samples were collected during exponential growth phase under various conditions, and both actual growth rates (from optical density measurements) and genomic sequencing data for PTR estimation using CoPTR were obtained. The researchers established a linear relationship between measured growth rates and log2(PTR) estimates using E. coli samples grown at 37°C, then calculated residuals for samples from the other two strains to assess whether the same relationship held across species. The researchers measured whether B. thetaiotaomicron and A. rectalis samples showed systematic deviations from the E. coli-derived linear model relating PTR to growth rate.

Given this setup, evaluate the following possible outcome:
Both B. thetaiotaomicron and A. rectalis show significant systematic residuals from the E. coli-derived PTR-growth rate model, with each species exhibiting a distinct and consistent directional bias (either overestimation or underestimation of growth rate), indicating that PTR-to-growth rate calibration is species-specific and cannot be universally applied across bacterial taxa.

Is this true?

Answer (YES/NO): NO